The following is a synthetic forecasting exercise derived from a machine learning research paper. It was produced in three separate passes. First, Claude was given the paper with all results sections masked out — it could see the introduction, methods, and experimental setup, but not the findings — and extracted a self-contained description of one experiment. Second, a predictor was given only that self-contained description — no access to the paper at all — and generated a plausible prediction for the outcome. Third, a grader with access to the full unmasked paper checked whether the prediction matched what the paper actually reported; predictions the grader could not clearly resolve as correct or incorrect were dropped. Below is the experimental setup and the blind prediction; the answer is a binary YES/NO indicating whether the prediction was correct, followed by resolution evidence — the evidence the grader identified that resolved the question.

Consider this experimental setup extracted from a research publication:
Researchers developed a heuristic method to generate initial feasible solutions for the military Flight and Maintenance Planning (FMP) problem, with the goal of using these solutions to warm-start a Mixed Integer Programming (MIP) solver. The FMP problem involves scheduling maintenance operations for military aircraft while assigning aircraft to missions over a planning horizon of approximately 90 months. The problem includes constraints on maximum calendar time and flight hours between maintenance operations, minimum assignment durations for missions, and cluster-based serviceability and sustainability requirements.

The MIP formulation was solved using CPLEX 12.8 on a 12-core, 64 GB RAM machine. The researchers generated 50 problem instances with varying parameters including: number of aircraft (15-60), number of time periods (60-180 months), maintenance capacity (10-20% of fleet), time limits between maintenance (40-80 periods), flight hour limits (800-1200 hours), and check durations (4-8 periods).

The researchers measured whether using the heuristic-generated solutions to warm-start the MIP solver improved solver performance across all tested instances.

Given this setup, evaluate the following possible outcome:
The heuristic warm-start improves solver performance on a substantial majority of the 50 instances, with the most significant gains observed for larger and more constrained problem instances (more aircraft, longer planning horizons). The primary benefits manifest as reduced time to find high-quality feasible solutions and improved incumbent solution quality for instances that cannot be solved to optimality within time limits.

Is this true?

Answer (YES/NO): NO